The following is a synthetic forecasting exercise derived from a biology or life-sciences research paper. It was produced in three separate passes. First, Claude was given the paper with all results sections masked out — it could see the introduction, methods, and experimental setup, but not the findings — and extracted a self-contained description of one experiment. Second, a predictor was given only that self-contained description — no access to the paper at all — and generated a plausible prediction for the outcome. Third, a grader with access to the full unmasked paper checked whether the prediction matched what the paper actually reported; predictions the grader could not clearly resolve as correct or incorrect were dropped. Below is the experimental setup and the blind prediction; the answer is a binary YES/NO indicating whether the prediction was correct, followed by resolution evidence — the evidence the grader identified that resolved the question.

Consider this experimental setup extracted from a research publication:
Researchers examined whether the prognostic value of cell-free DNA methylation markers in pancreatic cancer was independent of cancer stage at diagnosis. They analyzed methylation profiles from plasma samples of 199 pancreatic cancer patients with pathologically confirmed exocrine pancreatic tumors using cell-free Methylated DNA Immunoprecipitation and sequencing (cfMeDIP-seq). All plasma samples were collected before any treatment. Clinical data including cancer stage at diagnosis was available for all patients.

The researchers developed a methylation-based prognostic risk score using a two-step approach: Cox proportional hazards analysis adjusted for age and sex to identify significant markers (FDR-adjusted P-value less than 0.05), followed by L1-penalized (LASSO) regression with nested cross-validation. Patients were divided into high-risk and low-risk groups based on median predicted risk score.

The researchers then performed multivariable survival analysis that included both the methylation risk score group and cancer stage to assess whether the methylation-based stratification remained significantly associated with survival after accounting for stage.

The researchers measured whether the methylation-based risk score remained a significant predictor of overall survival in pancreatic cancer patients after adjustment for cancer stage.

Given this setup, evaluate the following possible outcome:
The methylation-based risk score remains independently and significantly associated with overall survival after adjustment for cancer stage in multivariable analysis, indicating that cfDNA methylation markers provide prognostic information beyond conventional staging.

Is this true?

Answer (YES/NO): YES